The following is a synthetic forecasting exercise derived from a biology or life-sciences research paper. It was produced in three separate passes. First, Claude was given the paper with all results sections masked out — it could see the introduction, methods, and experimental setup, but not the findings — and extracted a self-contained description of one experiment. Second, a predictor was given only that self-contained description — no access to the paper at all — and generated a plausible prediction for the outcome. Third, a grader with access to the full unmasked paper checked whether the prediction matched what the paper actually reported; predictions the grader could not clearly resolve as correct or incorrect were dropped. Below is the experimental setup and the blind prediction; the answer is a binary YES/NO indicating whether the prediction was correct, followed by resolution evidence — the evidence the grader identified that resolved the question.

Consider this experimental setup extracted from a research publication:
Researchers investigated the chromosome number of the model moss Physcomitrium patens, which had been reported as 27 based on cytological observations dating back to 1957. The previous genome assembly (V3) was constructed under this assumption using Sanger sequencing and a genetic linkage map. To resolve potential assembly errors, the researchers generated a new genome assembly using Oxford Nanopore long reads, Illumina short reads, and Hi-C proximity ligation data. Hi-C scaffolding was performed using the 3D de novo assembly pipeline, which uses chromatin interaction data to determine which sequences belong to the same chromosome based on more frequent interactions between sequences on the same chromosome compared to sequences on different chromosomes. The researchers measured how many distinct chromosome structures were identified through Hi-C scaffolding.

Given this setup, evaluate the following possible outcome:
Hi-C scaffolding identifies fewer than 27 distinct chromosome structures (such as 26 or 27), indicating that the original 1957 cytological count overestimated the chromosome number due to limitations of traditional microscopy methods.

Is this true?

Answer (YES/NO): YES